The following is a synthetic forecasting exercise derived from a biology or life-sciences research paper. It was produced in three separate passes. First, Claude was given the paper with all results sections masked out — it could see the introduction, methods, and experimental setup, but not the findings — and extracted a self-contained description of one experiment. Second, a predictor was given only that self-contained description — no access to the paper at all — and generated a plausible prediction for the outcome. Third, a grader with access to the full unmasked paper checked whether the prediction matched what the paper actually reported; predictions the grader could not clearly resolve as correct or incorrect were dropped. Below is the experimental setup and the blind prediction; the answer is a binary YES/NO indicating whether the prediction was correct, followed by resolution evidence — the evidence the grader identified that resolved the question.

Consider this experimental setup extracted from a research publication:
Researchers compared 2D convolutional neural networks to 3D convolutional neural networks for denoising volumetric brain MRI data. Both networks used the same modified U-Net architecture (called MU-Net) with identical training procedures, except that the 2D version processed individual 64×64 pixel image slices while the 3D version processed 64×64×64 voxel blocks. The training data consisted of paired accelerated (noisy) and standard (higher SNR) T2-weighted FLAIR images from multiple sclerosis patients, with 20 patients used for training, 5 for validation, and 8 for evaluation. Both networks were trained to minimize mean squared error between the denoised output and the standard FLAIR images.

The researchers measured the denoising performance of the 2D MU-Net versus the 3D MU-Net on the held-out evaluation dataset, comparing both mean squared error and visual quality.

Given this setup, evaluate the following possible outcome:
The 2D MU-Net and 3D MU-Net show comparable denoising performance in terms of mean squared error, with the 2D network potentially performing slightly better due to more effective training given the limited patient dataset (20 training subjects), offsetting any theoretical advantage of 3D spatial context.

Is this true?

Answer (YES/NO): NO